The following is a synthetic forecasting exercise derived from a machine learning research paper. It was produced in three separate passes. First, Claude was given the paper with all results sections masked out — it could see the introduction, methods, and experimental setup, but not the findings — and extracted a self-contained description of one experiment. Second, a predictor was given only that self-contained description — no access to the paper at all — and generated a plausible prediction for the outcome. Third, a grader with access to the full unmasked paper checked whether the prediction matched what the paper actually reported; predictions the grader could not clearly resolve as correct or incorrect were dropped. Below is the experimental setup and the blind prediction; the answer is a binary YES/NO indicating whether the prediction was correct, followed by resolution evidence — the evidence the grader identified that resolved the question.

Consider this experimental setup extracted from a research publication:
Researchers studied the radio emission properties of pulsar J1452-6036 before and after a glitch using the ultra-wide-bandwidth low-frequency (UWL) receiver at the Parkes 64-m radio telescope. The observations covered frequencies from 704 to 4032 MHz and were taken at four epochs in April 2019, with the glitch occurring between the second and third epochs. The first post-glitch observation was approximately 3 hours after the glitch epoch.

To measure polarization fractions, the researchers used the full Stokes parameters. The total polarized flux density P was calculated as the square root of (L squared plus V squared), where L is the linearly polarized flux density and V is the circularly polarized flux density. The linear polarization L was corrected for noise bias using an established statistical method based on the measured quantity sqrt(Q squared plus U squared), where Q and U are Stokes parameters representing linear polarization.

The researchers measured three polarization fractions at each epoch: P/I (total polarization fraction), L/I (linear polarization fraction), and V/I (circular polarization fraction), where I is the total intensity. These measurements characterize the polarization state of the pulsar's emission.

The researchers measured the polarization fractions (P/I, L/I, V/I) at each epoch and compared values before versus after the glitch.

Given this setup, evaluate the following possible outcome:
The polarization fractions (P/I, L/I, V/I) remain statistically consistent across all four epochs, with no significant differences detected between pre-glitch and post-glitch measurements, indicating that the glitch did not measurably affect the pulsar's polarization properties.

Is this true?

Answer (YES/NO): YES